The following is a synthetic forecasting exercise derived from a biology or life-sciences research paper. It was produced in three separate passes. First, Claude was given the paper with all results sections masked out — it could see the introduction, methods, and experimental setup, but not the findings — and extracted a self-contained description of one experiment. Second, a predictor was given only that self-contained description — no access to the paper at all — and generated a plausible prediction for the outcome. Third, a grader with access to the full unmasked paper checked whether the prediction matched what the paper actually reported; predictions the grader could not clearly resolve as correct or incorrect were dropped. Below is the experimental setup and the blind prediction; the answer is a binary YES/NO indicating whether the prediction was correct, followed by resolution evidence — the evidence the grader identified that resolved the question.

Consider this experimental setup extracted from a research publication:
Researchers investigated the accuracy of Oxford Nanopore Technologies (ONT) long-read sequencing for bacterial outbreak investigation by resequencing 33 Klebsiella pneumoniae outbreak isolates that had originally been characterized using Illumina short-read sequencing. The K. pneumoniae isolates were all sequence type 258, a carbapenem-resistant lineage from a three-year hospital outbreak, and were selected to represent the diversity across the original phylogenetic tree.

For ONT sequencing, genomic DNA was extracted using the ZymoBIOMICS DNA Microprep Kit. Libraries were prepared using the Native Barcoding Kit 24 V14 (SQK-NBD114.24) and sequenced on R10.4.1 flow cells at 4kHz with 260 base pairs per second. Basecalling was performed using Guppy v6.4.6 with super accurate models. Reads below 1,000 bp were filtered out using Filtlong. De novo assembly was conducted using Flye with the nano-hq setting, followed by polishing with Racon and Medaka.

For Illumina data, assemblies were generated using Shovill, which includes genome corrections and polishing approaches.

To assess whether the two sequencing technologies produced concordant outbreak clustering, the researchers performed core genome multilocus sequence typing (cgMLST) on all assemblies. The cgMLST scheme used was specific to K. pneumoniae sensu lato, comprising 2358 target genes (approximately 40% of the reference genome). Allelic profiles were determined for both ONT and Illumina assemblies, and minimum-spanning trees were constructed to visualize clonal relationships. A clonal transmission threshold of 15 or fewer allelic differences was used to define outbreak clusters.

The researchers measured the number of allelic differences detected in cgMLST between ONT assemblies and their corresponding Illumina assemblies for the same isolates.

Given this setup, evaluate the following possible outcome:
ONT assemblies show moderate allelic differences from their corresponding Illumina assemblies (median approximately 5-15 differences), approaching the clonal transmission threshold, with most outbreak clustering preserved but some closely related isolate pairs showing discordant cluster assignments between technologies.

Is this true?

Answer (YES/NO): NO